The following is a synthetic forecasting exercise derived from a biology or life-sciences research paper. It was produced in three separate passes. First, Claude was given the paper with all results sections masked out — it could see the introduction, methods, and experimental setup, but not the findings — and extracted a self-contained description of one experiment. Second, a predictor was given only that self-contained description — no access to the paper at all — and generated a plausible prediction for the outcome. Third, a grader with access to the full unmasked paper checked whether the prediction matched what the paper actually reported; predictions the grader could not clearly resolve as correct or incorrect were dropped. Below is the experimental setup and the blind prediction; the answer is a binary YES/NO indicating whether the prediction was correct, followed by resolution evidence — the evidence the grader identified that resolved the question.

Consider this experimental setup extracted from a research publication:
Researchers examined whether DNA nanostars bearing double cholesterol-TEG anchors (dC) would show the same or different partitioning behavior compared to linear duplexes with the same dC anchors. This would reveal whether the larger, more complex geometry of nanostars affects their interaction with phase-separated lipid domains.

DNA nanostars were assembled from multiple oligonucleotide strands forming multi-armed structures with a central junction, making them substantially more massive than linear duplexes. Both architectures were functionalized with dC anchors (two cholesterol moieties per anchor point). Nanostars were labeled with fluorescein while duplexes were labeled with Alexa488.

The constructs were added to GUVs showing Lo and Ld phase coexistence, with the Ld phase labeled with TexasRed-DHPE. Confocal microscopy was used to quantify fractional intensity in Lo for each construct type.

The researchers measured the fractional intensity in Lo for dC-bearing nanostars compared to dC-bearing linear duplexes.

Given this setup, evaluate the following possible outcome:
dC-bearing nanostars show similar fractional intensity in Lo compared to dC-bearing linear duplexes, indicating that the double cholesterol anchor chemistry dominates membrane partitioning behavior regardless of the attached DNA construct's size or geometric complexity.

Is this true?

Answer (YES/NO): NO